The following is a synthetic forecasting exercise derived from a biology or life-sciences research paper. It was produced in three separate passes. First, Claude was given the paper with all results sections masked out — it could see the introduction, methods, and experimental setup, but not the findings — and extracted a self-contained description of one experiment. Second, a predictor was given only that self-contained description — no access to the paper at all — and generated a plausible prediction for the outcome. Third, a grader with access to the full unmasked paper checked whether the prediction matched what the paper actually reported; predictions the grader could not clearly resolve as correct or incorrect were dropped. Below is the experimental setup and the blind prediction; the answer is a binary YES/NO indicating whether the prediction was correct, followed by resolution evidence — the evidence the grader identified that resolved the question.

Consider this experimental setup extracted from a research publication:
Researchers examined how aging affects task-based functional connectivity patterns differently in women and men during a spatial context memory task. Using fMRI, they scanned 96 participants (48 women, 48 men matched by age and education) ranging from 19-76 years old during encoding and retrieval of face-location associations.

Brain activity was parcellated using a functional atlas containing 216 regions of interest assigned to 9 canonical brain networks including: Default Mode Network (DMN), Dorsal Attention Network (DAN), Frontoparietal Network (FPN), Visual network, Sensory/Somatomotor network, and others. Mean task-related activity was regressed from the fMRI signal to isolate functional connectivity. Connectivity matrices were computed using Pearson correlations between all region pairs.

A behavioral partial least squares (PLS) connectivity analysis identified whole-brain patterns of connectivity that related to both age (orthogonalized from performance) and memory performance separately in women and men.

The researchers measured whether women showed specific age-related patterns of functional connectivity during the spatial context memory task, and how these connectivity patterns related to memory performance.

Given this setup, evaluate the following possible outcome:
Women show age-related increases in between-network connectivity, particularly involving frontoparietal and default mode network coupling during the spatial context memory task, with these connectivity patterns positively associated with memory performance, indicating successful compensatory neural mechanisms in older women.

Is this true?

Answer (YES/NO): NO